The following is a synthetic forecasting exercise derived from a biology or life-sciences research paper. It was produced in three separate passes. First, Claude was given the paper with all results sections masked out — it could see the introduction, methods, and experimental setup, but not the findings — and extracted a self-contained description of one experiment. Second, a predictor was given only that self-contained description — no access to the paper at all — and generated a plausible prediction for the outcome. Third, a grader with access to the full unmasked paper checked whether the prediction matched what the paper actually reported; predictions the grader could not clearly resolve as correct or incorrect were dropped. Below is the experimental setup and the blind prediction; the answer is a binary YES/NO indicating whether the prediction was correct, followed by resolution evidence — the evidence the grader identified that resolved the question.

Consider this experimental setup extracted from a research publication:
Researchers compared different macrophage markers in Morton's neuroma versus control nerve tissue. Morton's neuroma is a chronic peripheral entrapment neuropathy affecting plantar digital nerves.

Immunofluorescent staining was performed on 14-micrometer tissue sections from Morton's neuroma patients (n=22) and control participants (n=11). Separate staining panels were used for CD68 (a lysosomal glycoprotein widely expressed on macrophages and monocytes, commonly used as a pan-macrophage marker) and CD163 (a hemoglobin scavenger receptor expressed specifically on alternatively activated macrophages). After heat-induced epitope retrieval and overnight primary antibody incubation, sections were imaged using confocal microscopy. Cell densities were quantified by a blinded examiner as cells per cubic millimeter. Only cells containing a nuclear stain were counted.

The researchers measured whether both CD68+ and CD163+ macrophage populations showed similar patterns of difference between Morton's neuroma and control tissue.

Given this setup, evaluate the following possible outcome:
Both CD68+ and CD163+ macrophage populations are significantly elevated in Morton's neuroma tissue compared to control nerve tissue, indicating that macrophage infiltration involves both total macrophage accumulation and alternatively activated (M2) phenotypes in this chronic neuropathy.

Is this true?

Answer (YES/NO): NO